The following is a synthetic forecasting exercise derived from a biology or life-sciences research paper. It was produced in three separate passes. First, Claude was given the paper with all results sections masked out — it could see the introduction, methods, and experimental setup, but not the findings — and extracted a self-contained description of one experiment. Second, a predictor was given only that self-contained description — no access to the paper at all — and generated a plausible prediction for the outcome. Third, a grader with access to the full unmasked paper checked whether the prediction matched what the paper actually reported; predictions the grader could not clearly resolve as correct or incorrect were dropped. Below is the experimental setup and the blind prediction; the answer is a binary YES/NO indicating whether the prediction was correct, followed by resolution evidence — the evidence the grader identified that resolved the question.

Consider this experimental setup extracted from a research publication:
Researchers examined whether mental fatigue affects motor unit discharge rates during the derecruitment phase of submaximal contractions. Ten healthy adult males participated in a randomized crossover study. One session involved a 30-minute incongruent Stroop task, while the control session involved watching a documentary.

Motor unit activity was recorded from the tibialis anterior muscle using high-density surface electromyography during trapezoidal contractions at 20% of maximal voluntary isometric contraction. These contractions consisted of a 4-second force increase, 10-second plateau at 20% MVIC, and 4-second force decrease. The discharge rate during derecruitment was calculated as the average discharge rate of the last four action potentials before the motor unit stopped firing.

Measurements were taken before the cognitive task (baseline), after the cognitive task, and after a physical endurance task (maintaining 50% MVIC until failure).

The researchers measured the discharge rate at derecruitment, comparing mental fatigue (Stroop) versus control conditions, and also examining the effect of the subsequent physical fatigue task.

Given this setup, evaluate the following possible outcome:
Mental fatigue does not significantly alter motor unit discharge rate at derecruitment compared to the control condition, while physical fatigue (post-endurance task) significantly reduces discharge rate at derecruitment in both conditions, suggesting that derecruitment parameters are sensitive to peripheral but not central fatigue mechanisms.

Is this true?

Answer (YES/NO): YES